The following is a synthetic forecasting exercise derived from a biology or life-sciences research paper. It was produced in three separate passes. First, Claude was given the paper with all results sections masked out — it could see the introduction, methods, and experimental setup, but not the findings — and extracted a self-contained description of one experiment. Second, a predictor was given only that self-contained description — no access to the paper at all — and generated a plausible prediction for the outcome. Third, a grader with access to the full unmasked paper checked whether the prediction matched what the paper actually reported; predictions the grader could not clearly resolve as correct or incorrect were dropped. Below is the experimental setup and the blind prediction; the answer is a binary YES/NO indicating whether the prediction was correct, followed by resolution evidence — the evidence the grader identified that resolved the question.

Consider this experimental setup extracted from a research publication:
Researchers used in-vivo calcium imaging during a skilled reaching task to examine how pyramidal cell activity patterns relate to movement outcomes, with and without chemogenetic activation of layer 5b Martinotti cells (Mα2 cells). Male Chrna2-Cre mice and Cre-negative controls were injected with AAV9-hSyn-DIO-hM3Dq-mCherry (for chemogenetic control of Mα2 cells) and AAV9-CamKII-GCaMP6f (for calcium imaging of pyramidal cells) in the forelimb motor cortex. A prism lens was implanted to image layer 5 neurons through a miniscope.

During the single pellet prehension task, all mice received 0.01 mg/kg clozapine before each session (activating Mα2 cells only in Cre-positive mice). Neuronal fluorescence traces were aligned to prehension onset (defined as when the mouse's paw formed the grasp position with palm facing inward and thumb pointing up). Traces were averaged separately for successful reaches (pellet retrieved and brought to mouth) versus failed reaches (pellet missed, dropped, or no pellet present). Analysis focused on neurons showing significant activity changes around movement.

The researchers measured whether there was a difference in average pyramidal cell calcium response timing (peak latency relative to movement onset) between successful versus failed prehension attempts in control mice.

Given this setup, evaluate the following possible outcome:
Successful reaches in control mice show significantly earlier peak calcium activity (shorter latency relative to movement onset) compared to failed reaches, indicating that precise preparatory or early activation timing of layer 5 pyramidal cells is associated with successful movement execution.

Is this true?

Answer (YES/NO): NO